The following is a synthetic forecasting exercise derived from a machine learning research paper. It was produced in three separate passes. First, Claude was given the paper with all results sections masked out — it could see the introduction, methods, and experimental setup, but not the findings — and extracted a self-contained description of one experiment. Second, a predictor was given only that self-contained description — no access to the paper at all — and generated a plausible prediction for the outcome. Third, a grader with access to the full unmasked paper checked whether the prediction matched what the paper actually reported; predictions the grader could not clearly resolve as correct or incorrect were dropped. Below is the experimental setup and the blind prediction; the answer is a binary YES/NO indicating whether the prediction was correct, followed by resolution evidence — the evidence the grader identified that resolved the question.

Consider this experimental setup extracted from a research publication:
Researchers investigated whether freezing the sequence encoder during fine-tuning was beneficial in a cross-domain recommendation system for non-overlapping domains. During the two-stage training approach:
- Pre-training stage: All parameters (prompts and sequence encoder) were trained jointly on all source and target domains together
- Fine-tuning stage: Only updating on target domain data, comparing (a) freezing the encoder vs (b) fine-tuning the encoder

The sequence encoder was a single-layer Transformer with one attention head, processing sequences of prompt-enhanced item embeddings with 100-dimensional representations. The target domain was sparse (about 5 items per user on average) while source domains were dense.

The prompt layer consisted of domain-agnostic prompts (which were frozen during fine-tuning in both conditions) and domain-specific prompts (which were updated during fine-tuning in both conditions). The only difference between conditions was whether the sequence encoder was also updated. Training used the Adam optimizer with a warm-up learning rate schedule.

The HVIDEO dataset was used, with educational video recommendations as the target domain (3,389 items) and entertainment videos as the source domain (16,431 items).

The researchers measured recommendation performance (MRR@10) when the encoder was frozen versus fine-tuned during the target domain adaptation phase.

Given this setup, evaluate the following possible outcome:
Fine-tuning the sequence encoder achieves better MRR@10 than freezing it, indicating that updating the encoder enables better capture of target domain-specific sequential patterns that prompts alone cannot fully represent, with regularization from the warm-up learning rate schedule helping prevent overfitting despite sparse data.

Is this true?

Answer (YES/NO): NO